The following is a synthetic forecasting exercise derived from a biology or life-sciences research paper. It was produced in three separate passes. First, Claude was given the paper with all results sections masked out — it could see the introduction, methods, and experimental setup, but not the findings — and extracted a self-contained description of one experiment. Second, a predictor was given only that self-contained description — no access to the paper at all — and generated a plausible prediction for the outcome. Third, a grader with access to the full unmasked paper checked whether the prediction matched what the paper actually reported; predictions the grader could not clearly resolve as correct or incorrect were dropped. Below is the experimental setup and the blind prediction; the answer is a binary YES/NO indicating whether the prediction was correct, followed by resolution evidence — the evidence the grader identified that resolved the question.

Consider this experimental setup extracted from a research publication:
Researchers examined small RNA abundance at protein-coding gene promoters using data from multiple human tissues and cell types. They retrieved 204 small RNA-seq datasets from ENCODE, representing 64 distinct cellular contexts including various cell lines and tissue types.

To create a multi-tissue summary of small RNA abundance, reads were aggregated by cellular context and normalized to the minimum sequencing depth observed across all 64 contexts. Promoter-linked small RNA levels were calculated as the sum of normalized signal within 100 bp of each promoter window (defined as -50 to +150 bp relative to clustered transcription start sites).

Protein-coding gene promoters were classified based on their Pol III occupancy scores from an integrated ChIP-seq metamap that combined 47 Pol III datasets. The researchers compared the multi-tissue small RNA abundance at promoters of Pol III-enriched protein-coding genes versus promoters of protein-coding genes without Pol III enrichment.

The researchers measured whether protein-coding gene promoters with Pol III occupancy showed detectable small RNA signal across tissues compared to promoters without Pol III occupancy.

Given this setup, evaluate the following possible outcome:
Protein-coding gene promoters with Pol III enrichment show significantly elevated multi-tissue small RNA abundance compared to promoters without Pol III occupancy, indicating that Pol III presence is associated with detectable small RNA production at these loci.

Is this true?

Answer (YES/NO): YES